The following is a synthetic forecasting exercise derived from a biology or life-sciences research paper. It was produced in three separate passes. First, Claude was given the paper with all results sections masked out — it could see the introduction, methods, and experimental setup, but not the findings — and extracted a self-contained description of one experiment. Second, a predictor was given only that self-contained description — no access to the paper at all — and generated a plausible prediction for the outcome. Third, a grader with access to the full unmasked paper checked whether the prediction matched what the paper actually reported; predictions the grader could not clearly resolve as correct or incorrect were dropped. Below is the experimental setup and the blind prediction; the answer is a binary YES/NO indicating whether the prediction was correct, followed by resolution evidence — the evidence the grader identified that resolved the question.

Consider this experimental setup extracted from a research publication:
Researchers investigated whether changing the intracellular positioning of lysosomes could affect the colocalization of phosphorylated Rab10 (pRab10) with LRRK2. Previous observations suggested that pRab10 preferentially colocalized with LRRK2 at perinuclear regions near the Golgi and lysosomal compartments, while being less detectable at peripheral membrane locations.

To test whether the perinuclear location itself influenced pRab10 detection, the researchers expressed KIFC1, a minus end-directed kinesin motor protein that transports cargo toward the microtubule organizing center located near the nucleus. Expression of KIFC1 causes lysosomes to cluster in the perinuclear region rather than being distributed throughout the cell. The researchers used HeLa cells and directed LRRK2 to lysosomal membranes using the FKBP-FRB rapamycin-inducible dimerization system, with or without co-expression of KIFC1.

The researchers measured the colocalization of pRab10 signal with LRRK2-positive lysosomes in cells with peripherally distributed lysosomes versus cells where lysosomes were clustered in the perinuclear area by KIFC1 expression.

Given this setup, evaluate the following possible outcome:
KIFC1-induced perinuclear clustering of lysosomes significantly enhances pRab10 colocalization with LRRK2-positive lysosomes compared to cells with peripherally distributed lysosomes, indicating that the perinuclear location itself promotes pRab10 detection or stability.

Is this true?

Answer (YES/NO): YES